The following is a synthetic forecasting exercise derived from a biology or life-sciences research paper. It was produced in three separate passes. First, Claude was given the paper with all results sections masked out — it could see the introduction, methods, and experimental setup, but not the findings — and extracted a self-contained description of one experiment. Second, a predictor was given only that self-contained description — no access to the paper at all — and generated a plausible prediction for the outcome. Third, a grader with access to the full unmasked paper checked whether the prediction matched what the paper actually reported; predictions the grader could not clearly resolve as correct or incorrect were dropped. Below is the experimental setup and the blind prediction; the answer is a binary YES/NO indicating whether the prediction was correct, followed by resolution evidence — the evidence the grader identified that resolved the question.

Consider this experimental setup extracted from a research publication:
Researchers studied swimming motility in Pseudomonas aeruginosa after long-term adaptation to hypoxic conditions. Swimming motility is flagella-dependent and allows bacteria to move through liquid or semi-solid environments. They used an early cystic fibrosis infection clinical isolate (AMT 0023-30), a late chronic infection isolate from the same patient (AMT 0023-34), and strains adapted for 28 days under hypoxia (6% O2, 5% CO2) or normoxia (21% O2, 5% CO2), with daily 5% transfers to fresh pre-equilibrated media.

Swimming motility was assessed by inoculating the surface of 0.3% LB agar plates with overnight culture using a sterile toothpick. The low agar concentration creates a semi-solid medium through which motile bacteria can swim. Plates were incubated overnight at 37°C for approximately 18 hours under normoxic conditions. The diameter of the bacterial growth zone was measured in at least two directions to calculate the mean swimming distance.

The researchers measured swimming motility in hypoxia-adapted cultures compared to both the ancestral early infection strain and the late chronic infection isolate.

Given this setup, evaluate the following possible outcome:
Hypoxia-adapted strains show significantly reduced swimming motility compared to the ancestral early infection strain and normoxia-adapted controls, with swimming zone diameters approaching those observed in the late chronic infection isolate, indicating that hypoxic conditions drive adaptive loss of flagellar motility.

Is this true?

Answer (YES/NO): NO